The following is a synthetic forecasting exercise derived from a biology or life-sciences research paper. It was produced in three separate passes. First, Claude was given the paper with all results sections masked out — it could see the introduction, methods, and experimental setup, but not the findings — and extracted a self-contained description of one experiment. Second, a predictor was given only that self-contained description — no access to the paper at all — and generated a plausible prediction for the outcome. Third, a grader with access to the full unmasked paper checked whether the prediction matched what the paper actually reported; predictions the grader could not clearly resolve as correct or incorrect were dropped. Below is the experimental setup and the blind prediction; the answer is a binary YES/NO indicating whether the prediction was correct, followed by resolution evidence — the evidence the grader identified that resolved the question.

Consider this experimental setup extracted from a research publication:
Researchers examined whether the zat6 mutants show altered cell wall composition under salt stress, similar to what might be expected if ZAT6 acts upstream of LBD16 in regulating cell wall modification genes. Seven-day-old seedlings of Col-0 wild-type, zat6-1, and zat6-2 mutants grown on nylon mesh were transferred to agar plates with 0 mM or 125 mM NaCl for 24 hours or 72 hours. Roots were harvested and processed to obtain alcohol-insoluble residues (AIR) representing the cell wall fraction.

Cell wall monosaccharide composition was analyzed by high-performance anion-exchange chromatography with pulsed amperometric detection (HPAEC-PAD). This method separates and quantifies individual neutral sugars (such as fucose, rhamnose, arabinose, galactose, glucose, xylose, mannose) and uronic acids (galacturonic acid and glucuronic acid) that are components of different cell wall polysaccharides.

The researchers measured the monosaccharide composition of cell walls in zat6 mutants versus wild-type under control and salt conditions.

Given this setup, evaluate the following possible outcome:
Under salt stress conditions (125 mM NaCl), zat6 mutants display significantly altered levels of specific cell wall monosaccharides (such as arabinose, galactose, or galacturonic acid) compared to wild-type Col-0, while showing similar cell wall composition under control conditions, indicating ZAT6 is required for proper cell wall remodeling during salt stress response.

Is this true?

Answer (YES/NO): NO